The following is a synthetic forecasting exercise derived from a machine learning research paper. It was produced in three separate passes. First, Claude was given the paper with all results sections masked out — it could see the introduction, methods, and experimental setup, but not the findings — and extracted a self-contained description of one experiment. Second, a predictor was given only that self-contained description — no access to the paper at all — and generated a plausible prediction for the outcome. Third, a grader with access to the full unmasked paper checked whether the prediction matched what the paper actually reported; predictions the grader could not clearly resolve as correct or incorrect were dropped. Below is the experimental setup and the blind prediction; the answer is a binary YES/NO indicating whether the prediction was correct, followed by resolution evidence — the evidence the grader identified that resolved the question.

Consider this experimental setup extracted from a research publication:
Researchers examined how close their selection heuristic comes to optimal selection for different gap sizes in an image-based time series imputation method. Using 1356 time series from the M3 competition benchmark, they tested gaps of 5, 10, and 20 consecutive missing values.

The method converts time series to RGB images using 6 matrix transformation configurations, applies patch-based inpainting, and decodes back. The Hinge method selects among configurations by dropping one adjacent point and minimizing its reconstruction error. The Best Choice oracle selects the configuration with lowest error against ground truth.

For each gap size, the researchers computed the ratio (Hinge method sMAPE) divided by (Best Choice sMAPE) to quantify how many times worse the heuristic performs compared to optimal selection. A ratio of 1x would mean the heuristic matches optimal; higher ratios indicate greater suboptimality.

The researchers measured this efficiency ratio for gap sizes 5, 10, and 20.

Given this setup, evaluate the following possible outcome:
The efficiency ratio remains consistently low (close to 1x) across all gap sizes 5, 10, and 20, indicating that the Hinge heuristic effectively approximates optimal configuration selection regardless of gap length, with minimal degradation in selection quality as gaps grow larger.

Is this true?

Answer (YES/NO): NO